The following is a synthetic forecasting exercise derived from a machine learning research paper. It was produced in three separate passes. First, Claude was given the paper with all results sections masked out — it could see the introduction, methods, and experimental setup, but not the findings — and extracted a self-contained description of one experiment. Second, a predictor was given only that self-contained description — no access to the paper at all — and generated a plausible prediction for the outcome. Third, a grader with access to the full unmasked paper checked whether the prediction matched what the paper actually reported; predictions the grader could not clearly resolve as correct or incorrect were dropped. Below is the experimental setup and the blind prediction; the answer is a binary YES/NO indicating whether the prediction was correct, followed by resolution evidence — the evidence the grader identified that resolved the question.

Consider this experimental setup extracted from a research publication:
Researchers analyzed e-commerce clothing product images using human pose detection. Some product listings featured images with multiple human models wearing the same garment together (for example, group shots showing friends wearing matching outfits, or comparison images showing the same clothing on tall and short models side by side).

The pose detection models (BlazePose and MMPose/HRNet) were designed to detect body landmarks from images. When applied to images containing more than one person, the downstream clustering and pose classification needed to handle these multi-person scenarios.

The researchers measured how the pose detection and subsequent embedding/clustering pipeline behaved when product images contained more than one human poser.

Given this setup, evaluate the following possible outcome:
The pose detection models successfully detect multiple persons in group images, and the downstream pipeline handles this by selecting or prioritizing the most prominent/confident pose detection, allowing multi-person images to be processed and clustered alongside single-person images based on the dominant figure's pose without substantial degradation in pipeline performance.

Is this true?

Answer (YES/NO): NO